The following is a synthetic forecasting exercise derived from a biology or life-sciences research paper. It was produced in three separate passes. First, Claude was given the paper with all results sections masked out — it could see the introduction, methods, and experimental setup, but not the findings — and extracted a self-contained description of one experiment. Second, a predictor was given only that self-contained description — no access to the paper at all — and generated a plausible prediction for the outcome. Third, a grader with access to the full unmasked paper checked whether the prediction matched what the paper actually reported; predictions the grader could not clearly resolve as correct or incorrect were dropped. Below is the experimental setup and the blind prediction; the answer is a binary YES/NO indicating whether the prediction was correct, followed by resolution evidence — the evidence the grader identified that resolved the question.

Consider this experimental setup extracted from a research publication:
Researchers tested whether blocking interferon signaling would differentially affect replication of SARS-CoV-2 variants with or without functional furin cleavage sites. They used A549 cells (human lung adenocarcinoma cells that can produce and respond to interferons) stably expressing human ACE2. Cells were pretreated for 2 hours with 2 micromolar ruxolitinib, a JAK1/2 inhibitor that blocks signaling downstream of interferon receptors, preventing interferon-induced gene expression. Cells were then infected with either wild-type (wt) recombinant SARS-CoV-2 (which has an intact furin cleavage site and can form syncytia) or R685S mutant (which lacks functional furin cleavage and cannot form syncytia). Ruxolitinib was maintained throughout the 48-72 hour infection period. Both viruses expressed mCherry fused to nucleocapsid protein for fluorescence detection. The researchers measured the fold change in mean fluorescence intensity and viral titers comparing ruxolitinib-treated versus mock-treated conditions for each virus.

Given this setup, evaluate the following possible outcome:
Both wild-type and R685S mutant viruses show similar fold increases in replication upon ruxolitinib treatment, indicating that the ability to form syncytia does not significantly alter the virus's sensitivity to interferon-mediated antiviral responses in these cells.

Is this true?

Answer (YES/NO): NO